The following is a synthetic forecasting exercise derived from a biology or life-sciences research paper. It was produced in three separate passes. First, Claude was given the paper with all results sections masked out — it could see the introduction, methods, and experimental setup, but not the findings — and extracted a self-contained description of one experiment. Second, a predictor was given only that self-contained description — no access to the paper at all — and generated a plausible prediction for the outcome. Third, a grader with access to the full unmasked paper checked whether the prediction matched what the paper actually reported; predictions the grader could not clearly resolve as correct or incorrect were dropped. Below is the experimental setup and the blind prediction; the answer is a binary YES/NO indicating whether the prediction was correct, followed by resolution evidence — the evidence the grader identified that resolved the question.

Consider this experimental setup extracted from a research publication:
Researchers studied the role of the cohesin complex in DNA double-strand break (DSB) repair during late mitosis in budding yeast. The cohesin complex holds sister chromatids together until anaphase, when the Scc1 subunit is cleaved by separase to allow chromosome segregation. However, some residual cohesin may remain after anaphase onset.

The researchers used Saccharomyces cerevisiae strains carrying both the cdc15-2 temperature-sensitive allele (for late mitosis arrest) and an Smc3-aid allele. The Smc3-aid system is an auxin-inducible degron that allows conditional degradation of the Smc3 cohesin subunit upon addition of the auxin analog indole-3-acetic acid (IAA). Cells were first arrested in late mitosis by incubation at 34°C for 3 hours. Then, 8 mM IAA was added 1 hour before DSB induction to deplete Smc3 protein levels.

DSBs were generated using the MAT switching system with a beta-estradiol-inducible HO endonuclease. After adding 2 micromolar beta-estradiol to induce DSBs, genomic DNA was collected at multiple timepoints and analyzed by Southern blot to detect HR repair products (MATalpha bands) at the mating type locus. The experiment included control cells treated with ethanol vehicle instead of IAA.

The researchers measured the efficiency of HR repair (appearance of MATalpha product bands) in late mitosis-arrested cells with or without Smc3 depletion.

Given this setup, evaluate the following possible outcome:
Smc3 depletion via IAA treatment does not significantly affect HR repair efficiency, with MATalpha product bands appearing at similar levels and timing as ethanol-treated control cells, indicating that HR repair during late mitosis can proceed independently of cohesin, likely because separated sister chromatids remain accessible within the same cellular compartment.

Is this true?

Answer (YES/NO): NO